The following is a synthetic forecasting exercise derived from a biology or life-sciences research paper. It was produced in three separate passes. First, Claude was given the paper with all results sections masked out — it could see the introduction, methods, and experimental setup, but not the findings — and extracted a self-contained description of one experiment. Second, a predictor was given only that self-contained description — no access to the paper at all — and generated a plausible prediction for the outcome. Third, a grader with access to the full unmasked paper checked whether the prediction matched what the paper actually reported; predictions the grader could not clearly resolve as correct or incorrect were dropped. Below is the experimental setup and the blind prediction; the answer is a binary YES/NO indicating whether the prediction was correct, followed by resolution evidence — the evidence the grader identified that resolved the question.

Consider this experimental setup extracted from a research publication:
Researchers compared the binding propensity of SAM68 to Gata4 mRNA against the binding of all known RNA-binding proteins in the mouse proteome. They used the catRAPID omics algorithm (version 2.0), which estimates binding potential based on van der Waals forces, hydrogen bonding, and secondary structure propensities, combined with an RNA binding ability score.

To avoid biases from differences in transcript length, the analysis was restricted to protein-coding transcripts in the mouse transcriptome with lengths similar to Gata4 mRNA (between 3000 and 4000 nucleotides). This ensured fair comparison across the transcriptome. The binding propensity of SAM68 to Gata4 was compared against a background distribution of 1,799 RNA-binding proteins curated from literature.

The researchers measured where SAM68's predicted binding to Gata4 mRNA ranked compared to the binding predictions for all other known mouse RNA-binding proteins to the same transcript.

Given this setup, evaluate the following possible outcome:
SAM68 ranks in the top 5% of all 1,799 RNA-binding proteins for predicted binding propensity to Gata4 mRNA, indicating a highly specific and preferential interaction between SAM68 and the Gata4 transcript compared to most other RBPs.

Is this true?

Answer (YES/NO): NO